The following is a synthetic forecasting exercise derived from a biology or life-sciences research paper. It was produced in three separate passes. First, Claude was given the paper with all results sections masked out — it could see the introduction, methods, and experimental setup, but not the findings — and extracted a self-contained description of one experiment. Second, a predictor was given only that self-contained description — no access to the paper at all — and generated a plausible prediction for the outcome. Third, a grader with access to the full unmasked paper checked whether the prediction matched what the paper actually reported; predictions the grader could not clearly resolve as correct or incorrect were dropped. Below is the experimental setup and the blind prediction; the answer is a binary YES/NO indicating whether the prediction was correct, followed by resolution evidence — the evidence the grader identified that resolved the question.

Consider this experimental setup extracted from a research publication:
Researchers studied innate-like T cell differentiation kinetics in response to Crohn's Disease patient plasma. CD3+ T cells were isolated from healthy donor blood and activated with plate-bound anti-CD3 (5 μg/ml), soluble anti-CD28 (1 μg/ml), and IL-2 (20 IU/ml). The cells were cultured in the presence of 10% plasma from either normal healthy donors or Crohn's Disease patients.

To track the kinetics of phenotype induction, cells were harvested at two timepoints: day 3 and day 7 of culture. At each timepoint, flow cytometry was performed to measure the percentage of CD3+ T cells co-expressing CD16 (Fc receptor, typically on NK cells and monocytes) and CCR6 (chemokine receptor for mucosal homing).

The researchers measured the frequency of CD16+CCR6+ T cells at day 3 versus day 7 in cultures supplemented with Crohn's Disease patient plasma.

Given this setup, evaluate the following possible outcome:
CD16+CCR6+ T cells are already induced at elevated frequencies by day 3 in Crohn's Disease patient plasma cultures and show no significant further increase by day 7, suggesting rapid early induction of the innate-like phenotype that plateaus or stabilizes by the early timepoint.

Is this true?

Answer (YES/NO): NO